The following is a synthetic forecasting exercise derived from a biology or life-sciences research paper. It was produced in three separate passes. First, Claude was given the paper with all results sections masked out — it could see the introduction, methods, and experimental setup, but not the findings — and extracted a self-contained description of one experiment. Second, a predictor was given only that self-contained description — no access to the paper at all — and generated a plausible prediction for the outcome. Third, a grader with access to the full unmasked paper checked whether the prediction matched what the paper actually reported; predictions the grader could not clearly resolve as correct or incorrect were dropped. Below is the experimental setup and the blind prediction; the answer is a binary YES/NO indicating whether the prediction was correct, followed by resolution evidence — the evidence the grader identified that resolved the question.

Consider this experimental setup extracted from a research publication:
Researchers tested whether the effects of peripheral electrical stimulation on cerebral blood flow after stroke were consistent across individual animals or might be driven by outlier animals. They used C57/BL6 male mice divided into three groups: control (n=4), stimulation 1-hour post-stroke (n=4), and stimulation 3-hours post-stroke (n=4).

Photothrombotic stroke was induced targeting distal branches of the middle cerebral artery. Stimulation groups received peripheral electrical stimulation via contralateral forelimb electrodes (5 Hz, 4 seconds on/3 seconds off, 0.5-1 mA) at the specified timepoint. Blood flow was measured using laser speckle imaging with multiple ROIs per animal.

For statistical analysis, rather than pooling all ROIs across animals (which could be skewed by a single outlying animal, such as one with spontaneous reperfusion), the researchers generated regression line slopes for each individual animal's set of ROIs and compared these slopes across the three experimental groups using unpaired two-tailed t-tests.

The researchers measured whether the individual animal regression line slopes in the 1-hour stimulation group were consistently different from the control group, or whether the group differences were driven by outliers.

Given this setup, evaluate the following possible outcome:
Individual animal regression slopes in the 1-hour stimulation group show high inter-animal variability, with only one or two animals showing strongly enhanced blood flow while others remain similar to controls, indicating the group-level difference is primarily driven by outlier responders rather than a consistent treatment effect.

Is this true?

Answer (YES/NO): NO